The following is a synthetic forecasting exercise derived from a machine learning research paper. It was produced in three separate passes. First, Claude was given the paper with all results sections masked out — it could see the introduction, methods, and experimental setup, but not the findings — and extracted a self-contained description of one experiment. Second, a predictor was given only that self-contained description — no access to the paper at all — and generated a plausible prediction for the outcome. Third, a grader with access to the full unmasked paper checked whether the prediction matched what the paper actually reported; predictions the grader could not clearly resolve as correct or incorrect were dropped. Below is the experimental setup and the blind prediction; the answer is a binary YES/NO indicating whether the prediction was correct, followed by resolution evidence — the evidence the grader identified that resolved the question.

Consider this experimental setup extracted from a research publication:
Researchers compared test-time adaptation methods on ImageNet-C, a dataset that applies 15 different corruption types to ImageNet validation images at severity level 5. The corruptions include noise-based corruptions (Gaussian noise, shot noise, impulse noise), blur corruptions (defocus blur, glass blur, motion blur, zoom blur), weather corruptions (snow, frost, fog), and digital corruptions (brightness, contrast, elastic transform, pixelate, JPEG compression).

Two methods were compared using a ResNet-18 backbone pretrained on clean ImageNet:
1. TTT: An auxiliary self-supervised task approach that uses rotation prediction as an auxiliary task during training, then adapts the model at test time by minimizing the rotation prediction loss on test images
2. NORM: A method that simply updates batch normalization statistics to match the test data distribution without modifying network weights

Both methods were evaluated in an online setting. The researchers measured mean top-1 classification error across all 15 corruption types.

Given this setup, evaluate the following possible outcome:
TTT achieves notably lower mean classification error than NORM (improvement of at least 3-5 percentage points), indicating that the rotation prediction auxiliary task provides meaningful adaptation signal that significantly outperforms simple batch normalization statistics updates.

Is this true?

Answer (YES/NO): NO